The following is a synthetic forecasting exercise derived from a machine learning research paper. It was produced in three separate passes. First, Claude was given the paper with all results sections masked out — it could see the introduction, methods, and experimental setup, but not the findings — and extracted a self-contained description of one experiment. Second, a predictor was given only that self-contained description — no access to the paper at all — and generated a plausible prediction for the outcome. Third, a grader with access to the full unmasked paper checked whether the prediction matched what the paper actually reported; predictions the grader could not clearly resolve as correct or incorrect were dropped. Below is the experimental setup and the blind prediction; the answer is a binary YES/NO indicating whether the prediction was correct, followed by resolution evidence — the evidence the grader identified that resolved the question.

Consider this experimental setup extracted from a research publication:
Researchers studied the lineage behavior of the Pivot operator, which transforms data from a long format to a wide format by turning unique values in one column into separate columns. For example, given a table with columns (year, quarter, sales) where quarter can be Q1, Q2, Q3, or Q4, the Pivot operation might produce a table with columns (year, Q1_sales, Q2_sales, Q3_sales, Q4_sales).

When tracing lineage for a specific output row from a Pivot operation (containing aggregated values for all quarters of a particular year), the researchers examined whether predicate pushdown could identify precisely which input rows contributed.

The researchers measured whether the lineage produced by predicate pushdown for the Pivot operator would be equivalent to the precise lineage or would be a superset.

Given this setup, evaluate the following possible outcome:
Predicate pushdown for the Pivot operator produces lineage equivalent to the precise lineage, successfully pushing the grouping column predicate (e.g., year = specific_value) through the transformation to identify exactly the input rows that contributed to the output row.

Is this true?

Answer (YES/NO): YES